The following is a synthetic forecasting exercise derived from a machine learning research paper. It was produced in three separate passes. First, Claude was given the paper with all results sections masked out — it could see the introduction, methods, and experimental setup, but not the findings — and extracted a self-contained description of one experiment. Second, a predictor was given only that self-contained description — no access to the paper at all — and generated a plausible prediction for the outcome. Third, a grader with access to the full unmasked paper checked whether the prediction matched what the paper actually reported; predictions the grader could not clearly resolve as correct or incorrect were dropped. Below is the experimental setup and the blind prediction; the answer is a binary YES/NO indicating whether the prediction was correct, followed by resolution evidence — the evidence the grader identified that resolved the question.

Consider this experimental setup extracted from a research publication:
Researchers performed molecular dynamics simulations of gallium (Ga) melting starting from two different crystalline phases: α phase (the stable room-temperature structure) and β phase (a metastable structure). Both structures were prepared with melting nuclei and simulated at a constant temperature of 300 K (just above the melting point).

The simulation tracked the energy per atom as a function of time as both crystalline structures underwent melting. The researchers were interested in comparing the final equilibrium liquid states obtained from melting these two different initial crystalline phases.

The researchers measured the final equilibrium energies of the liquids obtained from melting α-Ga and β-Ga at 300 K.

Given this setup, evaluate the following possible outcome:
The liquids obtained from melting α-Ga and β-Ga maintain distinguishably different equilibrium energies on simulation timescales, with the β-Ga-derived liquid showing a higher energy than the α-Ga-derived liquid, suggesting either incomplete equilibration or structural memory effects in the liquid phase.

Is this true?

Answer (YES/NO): NO